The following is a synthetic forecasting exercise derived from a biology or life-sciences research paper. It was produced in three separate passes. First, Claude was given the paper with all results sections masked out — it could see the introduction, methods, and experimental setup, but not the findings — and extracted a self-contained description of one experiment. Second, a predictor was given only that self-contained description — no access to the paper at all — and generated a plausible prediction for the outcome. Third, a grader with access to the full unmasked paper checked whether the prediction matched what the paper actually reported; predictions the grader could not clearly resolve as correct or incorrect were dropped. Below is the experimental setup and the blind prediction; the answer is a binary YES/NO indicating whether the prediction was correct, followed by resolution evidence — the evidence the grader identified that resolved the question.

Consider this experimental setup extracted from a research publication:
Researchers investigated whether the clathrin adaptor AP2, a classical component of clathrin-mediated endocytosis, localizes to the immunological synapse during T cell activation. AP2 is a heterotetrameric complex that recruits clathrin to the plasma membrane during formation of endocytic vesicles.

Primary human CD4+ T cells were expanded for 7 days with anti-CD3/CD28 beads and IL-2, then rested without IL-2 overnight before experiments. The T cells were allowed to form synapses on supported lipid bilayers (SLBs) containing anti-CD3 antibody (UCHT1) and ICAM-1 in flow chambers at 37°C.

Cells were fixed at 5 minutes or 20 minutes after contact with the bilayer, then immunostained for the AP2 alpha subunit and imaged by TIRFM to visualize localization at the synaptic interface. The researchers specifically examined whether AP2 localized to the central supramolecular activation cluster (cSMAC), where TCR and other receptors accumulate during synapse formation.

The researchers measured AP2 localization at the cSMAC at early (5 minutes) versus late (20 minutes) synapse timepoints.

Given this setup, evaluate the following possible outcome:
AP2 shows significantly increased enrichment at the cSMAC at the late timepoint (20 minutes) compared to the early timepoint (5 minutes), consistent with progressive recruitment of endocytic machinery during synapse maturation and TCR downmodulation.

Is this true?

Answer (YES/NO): NO